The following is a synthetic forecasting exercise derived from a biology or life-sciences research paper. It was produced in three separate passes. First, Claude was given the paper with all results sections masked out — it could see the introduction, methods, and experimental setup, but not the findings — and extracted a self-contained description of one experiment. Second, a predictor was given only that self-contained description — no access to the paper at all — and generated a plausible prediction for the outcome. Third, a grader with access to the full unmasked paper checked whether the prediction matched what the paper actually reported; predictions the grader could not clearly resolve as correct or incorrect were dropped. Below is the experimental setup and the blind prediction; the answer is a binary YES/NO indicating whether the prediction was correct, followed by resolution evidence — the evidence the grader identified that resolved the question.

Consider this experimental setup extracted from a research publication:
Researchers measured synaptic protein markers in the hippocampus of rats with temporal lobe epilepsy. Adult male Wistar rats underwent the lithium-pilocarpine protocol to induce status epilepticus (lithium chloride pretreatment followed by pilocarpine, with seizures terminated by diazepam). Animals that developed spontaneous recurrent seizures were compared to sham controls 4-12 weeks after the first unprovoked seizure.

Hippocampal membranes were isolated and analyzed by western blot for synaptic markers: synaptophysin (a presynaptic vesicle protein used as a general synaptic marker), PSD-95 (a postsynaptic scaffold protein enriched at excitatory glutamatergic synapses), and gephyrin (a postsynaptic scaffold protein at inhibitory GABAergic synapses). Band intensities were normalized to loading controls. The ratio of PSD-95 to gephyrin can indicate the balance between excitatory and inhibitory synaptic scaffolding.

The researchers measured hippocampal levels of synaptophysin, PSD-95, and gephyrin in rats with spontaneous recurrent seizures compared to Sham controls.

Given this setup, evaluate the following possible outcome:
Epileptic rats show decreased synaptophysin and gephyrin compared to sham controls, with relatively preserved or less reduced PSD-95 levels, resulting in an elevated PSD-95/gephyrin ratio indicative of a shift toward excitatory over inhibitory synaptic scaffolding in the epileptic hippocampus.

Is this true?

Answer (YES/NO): NO